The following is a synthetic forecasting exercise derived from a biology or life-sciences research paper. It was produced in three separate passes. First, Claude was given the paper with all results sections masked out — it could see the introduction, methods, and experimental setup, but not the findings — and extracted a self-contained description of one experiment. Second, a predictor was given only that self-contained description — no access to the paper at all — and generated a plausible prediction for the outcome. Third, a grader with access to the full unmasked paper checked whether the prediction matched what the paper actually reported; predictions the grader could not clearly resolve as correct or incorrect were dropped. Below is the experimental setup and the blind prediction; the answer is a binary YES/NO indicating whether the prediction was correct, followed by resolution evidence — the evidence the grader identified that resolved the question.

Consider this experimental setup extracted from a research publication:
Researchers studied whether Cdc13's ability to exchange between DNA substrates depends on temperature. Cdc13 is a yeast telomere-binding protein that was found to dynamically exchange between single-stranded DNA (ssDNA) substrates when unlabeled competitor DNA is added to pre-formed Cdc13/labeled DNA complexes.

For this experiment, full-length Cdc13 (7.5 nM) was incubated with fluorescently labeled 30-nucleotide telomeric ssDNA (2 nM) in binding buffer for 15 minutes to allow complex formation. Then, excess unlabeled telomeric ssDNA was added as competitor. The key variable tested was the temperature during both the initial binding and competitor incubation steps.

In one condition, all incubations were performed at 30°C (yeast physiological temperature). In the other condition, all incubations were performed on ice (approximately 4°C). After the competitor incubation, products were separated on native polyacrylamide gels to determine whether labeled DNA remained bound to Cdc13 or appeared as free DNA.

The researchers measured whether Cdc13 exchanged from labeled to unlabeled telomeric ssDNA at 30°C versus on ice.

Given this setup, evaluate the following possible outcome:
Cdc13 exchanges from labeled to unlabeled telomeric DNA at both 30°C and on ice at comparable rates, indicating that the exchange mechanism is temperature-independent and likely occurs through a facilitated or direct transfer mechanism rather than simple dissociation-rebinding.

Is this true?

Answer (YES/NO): NO